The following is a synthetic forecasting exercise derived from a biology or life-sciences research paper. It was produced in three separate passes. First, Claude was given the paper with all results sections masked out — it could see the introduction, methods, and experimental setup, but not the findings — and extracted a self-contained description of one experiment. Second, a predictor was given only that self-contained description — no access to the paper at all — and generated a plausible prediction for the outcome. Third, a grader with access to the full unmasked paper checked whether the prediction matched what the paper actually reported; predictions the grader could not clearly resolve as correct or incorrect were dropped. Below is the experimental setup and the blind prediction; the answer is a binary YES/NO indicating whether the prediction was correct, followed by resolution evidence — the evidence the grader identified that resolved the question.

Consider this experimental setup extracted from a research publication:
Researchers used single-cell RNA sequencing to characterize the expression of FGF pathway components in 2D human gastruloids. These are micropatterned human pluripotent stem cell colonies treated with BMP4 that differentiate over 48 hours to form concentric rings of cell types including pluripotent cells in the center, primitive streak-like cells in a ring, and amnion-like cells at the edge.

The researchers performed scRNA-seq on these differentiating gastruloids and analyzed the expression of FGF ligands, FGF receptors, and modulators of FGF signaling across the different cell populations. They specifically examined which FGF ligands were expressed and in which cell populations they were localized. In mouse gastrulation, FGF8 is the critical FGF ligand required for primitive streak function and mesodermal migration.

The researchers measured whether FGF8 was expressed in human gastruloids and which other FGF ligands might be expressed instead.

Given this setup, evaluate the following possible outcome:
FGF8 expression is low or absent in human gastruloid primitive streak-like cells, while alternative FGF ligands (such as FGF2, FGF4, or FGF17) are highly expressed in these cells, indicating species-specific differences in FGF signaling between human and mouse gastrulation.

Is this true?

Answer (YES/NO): YES